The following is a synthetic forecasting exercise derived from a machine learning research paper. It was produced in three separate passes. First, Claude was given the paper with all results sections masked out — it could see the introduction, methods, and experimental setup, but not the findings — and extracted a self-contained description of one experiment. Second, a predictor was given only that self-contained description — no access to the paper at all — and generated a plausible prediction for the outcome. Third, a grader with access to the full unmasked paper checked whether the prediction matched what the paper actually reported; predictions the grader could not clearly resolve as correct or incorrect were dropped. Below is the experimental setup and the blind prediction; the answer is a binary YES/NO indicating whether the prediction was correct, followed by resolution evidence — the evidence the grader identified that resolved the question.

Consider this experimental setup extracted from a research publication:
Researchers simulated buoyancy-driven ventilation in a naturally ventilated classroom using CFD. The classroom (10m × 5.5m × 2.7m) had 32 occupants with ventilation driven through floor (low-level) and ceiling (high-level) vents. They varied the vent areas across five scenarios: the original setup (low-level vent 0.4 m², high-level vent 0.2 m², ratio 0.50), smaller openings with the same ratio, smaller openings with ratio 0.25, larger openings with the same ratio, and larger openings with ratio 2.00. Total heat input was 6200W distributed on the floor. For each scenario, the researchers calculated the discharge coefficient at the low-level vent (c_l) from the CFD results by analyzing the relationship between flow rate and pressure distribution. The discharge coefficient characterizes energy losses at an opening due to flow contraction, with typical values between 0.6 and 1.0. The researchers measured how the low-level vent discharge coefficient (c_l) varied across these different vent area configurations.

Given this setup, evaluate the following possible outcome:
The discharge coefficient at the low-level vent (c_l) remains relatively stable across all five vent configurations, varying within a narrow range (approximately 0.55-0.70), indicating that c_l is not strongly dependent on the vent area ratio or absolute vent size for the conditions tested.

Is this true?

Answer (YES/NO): NO